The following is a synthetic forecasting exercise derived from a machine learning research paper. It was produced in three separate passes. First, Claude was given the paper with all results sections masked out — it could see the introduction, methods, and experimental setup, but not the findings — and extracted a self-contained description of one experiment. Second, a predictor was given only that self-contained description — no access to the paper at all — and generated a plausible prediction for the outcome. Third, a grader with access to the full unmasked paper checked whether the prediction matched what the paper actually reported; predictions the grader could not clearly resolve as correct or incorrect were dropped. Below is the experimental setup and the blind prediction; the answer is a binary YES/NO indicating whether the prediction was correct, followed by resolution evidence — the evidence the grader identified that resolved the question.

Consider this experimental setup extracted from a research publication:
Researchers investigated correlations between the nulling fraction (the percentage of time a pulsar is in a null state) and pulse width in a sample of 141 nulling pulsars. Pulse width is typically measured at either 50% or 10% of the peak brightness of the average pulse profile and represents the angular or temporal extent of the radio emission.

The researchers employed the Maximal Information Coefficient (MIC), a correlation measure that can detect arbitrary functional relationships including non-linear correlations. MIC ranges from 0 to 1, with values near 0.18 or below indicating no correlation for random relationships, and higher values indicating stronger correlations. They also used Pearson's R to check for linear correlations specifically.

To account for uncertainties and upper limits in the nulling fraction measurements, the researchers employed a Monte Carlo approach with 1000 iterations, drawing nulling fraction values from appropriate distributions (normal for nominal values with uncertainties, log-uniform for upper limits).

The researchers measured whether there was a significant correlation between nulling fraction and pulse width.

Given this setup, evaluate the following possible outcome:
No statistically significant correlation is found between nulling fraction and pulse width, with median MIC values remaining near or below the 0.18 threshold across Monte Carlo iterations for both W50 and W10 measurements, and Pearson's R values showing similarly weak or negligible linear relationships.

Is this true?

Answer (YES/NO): NO